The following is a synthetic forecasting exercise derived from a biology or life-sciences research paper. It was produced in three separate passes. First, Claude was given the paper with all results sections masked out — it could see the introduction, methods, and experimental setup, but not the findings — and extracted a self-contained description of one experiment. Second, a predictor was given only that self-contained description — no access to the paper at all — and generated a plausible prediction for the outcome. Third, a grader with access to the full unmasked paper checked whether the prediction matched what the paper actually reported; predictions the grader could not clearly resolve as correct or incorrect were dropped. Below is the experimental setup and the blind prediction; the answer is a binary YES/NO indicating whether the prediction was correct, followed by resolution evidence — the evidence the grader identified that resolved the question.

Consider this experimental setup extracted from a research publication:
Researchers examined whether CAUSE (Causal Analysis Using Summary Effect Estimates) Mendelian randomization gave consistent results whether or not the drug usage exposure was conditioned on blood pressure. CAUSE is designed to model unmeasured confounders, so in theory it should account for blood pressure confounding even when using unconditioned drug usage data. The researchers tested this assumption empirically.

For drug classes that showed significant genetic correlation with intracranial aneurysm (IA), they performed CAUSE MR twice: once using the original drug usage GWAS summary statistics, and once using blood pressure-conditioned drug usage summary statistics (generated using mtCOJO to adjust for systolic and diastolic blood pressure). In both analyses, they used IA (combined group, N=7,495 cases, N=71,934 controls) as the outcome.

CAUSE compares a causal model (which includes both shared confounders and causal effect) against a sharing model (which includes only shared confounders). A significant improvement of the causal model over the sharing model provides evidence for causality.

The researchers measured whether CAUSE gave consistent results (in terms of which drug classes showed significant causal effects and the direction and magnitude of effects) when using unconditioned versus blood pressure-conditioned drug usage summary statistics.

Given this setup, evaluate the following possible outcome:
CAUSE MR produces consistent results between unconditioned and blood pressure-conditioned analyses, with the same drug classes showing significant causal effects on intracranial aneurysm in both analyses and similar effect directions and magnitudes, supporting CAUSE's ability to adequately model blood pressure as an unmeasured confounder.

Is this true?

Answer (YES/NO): NO